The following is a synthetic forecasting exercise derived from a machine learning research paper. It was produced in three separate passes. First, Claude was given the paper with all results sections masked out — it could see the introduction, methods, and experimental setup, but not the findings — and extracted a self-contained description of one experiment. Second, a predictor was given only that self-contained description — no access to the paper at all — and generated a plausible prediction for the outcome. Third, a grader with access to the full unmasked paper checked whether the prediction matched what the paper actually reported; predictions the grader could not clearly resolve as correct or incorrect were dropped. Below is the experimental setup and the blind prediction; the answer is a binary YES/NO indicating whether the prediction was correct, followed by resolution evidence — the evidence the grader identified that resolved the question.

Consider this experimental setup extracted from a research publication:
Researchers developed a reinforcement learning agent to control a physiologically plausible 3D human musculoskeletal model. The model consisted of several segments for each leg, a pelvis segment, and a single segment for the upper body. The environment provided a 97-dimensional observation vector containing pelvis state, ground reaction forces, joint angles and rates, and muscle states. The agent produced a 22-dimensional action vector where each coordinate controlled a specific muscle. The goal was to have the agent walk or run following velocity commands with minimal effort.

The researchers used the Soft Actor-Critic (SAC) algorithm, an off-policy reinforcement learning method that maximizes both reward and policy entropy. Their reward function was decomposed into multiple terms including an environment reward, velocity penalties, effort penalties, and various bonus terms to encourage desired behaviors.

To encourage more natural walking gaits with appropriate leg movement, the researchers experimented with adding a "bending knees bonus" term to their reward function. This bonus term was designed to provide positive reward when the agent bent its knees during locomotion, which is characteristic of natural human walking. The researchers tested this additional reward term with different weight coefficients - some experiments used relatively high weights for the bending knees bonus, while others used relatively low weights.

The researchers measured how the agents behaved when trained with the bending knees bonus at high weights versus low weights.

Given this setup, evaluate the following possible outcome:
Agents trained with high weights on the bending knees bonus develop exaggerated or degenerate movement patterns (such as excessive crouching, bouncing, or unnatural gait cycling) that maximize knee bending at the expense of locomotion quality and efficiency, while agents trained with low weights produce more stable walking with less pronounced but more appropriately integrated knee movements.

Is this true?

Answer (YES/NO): NO